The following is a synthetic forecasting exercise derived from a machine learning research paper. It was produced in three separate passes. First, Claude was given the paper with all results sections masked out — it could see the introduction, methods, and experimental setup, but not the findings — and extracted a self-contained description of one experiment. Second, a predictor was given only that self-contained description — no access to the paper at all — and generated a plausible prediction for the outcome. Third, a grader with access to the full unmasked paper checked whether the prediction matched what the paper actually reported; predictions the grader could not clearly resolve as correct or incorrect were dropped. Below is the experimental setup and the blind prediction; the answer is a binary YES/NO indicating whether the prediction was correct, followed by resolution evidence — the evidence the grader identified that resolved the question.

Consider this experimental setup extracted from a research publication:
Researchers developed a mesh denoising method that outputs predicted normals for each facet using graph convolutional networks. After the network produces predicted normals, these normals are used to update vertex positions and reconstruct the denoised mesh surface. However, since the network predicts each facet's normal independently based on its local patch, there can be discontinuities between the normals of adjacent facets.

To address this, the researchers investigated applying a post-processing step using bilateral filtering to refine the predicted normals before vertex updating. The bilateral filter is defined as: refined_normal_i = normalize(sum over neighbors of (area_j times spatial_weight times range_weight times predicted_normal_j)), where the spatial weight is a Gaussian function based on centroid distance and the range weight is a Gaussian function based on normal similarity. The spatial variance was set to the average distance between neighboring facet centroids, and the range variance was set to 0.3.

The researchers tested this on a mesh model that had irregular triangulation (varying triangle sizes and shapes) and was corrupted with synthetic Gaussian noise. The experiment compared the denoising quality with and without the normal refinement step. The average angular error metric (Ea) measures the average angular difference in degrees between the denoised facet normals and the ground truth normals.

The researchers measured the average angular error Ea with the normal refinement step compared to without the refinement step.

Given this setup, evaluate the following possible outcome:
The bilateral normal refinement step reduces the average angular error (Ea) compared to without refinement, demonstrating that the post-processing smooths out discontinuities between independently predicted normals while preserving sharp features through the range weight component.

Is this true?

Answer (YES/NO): YES